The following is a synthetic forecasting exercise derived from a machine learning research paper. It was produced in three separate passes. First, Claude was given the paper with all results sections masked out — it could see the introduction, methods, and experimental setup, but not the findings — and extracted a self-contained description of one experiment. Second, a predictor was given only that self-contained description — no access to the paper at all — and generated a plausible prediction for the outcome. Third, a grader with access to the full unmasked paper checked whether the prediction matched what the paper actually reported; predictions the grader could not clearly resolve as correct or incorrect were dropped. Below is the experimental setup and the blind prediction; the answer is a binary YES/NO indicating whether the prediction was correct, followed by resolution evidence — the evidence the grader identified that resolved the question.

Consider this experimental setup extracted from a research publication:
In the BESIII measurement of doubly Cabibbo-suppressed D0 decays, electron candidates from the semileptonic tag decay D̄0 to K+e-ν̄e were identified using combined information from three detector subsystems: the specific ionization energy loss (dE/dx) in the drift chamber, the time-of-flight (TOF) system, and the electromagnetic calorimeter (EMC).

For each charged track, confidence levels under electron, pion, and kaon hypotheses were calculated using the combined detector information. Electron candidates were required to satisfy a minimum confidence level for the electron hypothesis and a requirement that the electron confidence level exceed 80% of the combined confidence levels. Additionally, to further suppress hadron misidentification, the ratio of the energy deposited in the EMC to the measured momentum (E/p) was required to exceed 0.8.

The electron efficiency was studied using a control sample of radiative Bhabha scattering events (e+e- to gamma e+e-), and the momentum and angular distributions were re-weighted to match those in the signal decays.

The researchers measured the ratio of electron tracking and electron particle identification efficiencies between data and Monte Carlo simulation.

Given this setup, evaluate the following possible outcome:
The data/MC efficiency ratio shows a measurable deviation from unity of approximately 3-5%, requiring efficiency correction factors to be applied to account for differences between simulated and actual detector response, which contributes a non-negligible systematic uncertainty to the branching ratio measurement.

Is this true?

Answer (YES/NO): NO